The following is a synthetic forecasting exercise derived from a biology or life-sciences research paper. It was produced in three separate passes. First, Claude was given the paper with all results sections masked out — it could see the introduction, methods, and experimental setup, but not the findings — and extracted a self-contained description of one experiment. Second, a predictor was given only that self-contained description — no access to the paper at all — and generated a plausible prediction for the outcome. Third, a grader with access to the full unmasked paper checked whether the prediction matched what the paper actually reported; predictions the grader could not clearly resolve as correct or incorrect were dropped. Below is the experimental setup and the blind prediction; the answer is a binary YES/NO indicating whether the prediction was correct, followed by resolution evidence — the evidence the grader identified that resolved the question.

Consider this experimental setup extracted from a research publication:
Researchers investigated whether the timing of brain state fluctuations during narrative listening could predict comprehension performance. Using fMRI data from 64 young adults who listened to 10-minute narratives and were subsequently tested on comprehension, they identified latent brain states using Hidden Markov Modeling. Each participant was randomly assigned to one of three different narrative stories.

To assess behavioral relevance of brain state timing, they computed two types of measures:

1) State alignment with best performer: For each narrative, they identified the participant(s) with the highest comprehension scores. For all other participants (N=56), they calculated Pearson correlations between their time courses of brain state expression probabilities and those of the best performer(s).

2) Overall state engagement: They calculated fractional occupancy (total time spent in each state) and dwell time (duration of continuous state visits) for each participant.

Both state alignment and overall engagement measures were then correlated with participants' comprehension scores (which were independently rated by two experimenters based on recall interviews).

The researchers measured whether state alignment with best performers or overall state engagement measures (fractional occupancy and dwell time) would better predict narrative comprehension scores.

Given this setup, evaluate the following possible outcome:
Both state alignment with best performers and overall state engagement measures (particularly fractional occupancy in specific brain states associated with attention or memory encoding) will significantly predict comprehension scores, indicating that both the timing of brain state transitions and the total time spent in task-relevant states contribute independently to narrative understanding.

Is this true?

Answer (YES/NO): NO